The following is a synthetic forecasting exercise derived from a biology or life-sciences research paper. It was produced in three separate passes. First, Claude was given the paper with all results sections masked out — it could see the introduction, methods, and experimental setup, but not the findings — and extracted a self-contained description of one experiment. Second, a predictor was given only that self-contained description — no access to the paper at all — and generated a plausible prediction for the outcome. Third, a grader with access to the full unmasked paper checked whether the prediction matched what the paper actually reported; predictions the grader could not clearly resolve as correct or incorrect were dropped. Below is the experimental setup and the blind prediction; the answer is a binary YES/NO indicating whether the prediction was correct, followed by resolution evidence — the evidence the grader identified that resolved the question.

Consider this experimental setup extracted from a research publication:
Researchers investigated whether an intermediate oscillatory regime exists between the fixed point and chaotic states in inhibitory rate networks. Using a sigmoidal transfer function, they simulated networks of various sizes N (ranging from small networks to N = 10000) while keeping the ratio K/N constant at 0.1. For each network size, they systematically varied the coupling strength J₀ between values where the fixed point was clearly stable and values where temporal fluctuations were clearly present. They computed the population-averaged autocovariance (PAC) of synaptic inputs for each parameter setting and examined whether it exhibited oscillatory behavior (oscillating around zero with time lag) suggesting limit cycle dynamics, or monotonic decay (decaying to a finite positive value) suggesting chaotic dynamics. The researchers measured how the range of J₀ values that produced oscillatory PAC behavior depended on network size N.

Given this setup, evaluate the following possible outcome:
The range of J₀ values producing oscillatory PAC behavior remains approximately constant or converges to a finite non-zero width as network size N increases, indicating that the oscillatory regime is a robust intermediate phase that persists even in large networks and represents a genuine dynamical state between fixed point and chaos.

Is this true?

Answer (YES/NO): NO